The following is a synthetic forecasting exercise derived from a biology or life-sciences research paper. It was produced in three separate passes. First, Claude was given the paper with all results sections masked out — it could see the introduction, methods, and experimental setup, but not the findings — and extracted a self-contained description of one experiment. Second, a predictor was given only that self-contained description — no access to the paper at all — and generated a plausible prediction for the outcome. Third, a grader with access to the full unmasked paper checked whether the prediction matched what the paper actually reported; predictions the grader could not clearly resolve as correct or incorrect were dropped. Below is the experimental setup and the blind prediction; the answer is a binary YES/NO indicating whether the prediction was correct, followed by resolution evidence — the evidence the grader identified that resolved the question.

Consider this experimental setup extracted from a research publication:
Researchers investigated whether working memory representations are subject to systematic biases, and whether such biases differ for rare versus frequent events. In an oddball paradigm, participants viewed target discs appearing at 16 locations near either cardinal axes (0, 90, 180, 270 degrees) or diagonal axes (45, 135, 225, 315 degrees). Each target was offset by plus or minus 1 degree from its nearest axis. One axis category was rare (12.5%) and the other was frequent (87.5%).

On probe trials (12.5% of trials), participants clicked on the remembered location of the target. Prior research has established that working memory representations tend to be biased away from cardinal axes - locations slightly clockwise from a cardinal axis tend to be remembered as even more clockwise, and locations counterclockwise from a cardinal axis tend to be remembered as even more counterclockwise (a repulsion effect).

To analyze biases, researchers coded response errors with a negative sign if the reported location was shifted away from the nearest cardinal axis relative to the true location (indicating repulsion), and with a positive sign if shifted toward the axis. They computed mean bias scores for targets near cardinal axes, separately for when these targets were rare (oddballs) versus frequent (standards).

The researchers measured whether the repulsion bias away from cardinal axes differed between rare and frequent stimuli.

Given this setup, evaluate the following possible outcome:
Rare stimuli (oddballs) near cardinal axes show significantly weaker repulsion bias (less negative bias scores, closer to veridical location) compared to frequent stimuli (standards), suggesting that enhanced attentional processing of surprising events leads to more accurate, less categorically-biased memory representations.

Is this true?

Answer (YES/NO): YES